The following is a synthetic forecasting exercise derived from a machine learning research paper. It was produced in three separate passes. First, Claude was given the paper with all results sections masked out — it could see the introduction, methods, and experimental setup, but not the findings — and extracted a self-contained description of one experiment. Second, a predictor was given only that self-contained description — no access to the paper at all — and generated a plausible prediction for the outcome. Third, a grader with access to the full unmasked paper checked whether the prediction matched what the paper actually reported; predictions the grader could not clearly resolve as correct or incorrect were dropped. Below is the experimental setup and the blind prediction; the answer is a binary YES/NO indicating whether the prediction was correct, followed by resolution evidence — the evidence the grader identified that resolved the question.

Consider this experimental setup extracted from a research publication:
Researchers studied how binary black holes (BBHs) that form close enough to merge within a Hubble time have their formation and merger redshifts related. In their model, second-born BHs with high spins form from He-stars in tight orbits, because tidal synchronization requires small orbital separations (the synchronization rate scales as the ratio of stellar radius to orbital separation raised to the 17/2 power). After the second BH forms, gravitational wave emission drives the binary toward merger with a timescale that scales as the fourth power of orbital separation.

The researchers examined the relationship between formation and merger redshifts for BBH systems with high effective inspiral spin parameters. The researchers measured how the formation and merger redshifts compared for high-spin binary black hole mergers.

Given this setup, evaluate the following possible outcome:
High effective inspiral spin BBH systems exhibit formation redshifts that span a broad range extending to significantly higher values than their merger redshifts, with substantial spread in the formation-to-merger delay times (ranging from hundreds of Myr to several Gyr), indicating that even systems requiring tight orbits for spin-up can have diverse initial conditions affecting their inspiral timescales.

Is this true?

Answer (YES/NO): NO